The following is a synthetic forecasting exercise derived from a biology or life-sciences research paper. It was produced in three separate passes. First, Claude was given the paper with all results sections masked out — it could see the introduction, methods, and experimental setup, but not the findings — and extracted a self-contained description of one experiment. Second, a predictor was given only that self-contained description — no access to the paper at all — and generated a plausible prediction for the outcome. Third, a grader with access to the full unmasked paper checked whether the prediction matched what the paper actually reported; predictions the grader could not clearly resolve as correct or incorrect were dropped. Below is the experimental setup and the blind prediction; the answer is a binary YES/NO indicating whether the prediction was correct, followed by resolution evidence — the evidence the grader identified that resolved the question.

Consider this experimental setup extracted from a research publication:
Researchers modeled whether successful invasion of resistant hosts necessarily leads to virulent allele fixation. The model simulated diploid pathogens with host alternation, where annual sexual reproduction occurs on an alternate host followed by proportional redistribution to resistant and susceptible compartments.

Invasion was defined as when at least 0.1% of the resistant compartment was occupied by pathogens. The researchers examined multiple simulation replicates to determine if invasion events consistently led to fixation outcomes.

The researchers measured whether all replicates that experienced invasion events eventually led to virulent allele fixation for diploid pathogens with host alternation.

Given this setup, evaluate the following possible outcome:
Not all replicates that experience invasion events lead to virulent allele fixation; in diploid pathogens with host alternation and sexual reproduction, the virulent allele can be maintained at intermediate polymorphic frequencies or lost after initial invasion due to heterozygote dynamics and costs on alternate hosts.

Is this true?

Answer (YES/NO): NO